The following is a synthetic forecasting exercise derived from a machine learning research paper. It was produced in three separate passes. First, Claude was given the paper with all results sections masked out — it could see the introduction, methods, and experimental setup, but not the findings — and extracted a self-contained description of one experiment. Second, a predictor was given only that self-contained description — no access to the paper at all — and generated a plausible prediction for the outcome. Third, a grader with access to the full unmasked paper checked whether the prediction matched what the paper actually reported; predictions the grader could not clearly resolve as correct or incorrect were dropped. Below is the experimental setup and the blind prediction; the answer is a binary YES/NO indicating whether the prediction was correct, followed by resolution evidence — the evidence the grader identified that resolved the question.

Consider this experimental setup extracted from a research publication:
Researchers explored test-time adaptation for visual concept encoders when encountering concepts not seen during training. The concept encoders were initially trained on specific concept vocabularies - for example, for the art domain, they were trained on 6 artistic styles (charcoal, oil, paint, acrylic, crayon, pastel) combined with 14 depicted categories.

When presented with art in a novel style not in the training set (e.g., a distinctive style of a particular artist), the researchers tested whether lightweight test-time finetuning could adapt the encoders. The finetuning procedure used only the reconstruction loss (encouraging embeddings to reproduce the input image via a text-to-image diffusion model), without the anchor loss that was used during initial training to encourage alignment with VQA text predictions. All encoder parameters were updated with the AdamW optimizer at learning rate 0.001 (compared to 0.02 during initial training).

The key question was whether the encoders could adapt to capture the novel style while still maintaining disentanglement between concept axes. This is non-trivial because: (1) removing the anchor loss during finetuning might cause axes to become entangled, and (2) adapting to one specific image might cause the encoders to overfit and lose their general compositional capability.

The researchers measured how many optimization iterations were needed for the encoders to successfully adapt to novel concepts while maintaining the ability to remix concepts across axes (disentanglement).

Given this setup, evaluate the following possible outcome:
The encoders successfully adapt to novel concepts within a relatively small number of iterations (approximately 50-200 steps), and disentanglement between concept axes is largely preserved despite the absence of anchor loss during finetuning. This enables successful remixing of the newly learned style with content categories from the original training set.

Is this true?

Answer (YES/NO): NO